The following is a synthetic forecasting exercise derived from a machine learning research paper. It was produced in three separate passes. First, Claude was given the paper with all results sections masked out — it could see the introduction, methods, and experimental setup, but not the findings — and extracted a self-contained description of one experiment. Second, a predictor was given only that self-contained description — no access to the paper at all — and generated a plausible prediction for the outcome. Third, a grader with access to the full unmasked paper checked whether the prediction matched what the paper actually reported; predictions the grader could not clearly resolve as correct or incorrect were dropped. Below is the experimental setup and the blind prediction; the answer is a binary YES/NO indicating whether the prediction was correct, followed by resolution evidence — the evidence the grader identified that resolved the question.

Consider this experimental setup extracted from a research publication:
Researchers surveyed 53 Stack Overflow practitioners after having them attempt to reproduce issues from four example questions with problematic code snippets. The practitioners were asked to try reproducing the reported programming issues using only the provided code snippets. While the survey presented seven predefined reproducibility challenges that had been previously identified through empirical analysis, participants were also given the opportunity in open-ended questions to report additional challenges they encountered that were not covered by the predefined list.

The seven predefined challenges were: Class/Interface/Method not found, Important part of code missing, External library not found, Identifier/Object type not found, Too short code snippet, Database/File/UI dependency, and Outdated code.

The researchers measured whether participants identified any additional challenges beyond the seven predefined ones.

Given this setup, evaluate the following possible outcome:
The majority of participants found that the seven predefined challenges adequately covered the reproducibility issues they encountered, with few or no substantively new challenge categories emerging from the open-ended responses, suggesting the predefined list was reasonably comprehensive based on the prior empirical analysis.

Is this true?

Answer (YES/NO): NO